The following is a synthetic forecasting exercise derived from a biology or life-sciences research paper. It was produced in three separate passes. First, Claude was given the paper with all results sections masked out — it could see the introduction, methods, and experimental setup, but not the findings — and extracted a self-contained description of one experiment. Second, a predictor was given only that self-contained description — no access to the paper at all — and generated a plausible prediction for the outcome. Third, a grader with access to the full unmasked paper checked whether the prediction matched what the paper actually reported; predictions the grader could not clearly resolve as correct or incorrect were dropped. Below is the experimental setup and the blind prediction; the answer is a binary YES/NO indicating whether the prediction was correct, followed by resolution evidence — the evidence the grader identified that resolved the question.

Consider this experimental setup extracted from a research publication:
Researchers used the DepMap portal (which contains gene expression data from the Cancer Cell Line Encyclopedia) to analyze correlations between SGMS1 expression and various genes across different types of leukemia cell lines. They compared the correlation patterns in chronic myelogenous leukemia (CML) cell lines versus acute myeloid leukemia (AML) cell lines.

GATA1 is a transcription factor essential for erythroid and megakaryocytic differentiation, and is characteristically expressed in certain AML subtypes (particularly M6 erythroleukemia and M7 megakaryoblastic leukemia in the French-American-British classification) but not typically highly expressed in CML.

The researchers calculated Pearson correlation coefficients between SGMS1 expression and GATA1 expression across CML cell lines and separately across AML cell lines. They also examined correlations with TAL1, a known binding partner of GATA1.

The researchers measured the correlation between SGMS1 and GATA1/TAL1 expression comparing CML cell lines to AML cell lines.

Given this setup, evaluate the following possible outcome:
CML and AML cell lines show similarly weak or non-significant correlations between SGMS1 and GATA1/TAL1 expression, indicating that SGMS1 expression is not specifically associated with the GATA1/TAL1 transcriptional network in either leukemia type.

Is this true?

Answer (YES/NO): NO